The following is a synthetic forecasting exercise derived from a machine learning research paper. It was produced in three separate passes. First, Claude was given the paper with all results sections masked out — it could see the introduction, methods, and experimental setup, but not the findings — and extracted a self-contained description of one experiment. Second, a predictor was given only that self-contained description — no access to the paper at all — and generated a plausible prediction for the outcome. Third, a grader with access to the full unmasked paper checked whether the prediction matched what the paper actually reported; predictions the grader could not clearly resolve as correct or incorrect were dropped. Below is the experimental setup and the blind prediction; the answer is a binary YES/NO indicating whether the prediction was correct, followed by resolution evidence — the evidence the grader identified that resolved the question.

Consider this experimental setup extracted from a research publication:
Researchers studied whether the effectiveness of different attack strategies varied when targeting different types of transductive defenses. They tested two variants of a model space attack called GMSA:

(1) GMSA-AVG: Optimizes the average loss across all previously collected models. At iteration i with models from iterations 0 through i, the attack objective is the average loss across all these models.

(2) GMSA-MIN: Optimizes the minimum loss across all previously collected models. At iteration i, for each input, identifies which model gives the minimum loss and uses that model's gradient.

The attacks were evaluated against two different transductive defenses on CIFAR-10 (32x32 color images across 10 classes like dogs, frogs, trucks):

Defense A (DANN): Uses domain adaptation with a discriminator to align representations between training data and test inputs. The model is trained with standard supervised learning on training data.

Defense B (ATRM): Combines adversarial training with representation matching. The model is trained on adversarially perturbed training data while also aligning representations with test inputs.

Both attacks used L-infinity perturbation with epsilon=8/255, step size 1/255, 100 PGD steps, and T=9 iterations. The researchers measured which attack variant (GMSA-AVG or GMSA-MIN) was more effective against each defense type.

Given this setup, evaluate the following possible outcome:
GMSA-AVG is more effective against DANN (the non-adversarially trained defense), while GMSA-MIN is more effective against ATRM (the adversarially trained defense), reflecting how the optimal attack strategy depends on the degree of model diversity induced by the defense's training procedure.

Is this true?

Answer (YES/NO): NO